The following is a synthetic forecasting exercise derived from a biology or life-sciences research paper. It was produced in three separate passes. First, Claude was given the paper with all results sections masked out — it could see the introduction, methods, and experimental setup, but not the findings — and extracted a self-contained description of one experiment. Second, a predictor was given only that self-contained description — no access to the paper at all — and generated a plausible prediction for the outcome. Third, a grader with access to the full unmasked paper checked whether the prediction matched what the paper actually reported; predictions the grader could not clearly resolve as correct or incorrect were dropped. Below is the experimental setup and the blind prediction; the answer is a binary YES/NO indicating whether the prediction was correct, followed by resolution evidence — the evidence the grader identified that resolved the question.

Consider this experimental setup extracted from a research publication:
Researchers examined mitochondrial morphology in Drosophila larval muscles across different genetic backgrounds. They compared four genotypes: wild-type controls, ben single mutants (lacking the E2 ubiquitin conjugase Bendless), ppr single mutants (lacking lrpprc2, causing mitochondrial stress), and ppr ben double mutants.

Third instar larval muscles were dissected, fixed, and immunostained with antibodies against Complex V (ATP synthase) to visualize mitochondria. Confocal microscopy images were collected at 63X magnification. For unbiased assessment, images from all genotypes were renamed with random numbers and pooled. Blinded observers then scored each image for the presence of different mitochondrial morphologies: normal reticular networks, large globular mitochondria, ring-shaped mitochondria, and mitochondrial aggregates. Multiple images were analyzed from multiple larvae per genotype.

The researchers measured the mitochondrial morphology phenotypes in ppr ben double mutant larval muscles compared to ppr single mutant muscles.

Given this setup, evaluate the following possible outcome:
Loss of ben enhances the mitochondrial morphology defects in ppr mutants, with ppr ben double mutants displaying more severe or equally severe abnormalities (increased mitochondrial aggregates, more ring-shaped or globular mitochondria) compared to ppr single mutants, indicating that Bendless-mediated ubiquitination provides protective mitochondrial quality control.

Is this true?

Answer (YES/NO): YES